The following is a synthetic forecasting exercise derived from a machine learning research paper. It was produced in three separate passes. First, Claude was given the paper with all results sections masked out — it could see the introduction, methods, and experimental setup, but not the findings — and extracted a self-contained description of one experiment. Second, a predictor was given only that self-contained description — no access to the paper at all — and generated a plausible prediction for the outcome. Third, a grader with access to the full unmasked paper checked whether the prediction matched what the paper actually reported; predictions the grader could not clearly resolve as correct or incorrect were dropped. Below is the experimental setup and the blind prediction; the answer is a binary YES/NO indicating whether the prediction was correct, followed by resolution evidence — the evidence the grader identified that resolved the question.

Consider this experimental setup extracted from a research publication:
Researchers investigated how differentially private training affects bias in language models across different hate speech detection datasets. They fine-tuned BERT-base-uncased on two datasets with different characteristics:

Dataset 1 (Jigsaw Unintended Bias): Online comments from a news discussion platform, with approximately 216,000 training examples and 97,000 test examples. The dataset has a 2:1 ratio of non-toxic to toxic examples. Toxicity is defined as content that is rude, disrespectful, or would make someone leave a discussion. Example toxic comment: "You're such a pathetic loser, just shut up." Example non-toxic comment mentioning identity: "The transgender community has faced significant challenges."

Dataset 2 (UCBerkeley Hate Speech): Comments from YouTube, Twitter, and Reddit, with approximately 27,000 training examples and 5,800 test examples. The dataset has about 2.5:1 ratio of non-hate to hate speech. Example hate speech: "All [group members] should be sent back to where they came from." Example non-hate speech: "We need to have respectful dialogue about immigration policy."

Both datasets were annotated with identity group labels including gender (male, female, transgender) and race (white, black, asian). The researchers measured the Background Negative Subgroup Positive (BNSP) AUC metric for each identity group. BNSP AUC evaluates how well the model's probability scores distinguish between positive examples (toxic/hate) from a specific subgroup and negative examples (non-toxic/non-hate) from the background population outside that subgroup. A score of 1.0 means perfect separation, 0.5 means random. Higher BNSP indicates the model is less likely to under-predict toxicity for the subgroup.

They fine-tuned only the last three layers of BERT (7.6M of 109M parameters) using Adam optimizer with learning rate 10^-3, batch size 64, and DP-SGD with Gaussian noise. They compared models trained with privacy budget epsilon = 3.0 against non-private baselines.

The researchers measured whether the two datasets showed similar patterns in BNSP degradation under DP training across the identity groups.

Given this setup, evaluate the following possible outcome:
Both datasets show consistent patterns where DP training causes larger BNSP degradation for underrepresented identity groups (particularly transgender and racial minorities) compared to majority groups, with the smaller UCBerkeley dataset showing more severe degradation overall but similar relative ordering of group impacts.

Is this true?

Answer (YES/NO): NO